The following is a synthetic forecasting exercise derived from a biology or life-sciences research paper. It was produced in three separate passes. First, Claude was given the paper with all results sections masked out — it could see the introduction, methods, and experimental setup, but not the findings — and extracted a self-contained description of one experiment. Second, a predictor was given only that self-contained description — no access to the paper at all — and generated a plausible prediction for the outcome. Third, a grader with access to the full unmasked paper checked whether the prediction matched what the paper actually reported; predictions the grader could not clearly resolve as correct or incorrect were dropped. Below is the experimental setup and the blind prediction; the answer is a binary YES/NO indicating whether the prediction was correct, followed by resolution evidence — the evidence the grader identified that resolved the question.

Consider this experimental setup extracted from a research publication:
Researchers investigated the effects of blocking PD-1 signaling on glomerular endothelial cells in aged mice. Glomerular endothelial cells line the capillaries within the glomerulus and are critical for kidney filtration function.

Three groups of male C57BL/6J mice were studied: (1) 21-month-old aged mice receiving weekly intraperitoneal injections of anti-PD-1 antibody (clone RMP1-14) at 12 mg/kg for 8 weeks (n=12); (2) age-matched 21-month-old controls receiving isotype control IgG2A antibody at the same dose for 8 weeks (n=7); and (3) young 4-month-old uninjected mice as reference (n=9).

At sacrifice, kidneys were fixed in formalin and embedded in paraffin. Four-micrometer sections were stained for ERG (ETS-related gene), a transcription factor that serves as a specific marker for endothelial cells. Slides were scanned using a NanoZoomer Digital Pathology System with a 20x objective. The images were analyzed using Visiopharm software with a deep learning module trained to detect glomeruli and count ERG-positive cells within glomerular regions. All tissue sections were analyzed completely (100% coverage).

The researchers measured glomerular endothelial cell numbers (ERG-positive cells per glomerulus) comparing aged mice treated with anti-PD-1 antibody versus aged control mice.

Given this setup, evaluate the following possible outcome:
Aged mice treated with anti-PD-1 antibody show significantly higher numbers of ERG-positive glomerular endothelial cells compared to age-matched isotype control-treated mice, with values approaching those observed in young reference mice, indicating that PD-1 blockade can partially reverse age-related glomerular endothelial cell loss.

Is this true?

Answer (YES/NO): NO